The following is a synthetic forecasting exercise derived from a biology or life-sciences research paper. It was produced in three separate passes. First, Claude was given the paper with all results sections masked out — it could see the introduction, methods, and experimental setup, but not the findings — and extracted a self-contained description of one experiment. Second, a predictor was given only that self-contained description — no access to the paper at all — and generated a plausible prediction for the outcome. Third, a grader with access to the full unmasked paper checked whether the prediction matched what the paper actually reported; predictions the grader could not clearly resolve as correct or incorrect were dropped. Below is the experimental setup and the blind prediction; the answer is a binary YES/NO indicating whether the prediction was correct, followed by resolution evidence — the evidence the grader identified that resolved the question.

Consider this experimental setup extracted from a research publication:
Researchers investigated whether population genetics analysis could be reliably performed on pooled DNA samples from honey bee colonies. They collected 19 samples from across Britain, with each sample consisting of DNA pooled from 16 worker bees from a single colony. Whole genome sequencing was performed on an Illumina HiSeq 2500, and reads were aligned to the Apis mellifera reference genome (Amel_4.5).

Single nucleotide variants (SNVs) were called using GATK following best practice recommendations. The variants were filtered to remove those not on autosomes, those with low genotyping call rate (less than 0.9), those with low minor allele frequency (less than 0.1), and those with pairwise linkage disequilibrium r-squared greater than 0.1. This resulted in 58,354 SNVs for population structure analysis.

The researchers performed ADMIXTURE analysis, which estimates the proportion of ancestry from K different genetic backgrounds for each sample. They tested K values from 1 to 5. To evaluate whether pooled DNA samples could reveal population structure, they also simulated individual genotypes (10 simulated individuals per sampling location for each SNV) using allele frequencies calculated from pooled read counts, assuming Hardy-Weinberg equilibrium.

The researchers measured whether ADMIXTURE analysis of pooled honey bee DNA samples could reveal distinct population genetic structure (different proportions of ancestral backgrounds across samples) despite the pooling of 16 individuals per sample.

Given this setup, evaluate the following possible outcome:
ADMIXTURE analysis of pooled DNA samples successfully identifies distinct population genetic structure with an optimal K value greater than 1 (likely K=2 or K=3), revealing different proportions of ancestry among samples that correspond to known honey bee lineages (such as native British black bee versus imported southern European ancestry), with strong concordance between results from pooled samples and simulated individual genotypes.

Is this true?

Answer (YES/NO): NO